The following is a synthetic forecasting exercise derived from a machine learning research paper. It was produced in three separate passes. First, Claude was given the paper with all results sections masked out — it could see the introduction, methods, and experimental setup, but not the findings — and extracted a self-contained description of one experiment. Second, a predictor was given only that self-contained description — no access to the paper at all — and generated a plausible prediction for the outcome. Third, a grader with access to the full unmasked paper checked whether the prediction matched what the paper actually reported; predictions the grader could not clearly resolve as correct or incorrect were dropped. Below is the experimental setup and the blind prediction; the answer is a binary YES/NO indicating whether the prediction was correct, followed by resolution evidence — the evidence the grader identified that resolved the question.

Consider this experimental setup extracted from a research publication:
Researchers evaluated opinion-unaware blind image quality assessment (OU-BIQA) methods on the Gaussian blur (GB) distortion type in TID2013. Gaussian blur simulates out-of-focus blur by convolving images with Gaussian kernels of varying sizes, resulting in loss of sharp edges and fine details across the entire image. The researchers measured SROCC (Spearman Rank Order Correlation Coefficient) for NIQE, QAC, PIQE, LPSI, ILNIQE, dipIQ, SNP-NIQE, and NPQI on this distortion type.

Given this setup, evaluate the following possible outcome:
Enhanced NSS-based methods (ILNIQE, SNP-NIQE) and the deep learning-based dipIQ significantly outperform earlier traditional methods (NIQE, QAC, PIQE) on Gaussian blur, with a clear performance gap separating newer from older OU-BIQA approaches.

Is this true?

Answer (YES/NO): NO